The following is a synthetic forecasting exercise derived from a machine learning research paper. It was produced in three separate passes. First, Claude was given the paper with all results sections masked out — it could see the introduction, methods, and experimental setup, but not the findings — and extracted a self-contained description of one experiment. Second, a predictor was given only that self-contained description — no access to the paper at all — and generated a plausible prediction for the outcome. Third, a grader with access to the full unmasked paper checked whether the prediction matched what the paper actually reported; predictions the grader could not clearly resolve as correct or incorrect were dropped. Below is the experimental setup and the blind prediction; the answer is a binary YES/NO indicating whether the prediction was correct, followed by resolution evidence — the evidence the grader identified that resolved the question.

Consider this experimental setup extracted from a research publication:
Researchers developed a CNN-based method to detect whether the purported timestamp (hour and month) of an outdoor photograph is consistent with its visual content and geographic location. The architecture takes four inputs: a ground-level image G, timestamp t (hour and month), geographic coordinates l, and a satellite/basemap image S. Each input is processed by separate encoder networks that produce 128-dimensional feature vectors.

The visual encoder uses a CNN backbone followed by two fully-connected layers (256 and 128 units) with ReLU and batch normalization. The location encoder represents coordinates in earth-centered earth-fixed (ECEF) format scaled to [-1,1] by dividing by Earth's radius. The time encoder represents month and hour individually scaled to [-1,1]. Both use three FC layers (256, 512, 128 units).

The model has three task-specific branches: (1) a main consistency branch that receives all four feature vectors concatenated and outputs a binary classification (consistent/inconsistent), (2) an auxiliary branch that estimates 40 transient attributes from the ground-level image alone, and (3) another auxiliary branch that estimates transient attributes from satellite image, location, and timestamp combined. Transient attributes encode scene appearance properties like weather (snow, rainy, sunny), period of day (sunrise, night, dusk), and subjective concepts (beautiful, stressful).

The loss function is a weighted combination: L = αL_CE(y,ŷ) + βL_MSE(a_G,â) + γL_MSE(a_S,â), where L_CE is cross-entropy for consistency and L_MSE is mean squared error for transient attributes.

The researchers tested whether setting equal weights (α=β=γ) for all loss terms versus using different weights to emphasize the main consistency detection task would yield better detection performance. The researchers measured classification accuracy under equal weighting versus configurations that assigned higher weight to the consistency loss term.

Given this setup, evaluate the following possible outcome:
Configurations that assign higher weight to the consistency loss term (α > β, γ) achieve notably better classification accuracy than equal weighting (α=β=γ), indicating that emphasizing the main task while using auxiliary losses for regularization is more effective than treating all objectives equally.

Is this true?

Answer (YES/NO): NO